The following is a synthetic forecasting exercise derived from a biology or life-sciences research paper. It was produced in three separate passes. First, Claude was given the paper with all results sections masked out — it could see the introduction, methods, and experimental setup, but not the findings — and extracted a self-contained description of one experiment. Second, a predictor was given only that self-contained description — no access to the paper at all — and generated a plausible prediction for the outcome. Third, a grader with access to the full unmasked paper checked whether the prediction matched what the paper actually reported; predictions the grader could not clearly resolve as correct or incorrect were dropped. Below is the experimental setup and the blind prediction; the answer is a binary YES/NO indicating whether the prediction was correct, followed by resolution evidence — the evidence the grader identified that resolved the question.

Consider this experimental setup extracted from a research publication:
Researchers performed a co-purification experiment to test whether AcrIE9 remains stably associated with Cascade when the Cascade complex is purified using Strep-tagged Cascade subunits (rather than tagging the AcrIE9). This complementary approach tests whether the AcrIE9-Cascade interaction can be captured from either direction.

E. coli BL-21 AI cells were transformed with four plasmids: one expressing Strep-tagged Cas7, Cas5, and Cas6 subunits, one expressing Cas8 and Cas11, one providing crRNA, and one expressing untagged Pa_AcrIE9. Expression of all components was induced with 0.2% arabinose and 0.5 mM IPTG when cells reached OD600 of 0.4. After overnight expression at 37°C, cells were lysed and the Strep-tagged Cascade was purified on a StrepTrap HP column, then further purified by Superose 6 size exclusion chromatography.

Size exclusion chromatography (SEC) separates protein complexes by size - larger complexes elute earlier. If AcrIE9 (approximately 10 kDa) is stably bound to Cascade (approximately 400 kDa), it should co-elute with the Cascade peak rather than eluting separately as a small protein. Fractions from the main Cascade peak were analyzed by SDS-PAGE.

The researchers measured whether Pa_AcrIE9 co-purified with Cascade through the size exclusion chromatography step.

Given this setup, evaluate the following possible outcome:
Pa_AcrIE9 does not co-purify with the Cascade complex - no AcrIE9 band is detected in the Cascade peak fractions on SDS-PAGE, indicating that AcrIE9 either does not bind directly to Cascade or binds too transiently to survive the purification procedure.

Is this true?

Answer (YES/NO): NO